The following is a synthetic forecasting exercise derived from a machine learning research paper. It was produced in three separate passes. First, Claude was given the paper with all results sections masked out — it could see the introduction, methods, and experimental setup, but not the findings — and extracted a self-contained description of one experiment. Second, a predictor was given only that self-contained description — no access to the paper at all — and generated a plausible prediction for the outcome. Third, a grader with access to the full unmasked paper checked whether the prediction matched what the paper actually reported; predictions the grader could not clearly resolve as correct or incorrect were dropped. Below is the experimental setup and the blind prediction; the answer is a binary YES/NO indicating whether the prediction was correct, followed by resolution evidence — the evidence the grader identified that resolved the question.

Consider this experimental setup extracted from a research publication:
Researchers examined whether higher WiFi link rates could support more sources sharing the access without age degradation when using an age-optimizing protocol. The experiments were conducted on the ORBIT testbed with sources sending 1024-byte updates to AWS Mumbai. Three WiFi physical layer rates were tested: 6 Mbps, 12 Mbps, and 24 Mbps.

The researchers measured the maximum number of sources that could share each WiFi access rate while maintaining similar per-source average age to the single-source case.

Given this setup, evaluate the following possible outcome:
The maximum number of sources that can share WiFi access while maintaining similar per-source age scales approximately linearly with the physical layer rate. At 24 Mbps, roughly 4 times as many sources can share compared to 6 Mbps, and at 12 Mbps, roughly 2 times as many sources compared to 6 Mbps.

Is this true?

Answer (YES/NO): YES